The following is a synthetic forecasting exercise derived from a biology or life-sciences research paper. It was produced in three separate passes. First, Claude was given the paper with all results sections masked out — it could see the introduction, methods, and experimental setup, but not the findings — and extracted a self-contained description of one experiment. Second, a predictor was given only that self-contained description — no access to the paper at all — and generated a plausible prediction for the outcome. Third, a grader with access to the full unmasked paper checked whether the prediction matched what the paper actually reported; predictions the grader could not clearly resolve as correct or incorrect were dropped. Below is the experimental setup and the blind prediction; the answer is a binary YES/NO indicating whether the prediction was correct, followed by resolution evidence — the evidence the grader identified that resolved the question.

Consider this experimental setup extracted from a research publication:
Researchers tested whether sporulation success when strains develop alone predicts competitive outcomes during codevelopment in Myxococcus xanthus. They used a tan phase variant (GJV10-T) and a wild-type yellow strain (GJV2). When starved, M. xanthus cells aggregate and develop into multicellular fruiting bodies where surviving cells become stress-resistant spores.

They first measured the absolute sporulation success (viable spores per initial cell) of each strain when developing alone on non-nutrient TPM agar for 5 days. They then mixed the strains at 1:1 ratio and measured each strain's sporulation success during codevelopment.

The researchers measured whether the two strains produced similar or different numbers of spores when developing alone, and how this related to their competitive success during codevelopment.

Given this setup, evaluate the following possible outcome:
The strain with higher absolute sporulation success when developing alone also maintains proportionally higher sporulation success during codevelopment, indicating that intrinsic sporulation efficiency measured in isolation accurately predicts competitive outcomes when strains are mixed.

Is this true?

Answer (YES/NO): NO